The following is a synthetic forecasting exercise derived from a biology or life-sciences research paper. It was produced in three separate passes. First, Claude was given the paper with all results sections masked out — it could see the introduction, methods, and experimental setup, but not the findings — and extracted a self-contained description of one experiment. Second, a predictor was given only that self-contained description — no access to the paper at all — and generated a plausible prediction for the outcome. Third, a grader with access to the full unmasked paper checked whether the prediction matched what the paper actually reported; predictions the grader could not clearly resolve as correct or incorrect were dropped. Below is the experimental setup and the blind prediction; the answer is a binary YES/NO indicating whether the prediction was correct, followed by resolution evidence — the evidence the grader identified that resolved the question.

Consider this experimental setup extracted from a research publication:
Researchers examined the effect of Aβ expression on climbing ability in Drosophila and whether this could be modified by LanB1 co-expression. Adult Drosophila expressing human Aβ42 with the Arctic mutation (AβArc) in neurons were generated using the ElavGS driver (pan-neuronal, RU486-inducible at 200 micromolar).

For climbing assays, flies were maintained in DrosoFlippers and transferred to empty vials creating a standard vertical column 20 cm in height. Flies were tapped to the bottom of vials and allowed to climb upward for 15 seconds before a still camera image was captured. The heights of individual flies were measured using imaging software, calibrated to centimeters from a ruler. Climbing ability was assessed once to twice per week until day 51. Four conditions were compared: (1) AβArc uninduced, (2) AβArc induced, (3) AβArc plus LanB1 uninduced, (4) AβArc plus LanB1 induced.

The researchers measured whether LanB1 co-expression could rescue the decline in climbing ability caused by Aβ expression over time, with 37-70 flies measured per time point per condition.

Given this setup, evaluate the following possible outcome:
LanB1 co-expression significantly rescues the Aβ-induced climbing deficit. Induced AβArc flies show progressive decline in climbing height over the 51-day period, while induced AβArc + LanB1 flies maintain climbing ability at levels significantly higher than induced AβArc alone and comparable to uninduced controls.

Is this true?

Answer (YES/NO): NO